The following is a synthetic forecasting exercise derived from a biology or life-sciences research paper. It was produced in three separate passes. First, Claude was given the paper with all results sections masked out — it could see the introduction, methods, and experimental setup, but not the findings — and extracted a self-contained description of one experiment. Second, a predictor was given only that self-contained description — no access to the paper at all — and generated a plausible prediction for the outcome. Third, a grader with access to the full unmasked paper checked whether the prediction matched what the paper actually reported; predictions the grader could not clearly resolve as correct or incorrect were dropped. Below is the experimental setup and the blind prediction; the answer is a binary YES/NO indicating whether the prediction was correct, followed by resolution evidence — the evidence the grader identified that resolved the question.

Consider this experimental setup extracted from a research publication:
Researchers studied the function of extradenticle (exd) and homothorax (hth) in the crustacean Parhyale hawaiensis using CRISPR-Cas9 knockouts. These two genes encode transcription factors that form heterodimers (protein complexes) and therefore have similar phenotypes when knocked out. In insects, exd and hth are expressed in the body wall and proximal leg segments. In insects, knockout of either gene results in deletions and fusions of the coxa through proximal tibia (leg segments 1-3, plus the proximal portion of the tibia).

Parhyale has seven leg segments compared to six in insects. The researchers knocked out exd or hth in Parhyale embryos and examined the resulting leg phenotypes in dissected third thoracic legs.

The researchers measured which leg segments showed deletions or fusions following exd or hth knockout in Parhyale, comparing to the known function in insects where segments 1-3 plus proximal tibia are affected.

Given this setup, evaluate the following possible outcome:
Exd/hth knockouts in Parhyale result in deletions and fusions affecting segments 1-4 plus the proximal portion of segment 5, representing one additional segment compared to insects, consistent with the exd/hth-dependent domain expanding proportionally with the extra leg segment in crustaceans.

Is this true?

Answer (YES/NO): YES